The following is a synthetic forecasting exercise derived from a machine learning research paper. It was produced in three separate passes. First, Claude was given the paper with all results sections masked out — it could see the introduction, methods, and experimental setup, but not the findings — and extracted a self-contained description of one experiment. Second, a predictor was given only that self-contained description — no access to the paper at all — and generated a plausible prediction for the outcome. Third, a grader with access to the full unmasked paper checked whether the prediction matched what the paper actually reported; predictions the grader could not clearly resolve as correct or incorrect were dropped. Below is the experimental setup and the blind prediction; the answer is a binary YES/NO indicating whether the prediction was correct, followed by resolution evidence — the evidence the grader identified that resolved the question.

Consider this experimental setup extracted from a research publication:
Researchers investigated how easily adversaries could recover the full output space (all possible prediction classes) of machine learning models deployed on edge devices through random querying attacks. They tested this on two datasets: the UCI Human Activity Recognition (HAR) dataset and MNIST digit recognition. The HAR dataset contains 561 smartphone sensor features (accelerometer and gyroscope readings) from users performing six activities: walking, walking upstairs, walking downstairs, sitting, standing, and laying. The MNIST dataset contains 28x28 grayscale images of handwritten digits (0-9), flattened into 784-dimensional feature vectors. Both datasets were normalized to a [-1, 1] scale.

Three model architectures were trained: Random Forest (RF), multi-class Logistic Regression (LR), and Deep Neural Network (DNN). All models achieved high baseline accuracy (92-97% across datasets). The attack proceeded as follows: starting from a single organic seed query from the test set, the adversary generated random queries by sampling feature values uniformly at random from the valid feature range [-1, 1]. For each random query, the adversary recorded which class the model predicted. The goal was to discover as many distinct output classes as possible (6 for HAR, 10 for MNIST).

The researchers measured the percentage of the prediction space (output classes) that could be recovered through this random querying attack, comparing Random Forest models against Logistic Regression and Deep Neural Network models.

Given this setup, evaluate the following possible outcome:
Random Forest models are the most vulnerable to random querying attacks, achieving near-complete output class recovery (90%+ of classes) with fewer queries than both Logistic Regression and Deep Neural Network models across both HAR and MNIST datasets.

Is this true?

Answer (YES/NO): NO